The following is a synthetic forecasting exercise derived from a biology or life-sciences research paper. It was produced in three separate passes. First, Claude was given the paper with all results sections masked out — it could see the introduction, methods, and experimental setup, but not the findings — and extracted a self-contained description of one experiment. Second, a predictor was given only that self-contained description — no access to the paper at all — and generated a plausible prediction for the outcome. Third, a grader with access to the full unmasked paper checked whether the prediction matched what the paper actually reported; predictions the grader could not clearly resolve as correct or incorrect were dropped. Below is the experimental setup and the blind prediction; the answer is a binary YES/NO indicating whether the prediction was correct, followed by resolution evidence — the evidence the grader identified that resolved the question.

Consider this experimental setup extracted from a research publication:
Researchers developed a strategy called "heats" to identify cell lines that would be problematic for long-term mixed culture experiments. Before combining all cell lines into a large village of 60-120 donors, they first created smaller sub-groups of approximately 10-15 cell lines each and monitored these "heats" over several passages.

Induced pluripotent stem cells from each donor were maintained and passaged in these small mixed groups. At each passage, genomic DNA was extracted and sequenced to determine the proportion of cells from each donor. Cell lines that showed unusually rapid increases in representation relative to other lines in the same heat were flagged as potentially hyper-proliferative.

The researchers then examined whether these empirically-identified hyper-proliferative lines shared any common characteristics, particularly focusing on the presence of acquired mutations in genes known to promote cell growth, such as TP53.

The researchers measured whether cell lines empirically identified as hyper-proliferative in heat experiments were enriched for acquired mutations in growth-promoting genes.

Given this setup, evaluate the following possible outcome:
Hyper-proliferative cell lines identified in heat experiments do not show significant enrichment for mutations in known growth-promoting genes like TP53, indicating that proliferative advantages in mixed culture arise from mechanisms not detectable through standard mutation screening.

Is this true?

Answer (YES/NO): NO